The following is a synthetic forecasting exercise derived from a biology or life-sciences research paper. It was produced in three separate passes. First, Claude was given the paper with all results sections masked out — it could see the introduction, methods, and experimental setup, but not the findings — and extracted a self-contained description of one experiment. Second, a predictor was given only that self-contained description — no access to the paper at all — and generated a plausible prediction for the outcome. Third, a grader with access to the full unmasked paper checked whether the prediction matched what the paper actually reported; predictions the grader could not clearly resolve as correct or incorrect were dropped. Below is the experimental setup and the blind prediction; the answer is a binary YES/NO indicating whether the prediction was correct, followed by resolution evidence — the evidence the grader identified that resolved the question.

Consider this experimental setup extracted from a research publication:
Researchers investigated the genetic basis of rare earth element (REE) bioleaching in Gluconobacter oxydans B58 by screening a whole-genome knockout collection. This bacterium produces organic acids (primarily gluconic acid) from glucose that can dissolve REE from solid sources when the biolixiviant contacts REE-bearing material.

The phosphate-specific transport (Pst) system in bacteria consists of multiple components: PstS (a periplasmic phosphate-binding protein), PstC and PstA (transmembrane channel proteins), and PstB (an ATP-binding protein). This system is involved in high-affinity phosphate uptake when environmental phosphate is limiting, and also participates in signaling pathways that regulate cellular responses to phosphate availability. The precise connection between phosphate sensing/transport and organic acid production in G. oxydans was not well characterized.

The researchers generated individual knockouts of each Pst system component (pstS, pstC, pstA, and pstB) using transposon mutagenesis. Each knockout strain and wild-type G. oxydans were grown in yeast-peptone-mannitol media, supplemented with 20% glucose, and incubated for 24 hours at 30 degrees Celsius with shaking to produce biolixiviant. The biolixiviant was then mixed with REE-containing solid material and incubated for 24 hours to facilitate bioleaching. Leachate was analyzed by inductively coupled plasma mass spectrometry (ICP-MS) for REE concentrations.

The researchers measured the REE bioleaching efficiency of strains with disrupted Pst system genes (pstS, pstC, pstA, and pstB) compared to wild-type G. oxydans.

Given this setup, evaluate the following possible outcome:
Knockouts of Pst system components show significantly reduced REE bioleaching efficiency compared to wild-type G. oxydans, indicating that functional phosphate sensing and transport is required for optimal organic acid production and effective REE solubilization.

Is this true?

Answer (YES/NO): NO